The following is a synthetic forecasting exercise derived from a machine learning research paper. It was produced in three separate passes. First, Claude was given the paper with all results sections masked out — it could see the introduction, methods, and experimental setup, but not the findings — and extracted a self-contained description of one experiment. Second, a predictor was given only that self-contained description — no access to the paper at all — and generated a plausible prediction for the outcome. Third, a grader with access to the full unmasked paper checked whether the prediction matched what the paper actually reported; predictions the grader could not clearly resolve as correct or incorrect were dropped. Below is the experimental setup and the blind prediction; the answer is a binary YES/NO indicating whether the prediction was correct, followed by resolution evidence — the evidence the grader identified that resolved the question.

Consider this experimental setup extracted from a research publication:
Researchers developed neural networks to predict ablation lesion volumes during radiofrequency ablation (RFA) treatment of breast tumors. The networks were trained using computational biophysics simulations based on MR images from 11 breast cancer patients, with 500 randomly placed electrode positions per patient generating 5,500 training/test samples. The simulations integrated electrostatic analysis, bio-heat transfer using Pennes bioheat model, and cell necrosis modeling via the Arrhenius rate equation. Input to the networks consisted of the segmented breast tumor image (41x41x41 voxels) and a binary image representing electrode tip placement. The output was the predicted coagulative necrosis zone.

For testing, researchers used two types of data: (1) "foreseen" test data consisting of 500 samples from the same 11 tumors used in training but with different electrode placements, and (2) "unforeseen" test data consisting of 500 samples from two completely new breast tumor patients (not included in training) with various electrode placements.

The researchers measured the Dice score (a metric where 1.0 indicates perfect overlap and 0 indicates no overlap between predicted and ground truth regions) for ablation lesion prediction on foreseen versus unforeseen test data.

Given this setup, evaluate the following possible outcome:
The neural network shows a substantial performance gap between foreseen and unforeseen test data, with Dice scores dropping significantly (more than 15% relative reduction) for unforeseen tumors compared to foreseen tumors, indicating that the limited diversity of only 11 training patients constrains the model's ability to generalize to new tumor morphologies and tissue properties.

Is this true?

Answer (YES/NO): NO